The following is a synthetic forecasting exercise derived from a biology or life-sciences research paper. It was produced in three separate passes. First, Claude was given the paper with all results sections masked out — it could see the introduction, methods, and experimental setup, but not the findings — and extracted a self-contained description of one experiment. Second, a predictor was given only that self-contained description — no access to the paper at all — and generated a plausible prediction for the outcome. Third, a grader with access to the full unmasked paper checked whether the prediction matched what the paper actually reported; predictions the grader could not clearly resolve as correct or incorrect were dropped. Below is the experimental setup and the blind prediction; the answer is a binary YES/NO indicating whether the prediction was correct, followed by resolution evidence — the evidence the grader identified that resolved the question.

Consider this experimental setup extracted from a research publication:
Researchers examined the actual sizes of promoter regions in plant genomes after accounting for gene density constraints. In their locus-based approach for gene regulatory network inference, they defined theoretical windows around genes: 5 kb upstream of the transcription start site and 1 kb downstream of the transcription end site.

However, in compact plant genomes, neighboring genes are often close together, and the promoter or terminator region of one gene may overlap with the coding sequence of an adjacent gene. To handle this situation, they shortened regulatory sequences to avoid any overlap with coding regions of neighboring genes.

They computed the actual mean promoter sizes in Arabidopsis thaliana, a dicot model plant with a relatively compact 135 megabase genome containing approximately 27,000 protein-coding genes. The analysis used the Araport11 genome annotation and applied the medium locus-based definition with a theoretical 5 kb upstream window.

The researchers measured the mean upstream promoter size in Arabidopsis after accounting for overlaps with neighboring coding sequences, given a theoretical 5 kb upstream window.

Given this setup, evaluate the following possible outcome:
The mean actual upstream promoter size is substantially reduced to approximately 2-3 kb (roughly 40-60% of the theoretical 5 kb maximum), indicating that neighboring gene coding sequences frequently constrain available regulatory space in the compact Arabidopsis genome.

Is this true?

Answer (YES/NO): YES